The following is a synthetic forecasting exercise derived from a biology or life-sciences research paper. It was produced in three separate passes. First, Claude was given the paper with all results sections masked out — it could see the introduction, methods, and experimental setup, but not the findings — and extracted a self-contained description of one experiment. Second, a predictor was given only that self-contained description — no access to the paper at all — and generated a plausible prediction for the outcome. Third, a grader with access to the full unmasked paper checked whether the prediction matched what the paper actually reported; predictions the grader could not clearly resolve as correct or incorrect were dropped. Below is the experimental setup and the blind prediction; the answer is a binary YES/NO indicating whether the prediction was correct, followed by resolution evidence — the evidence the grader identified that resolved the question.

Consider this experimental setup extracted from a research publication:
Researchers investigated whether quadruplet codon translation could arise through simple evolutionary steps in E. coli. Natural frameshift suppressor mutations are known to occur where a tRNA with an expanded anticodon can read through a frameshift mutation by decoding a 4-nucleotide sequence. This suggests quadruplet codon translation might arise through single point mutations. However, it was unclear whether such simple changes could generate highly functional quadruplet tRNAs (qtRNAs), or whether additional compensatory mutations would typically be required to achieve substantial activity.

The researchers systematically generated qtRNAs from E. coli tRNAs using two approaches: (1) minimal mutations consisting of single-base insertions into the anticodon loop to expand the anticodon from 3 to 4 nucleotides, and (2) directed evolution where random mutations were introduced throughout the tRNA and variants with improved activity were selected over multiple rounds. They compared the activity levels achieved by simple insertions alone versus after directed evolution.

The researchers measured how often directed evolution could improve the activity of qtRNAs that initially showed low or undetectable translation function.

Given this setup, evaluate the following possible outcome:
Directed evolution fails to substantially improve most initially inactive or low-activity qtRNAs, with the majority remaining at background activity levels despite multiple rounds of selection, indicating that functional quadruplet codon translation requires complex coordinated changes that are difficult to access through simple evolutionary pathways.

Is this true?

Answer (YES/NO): NO